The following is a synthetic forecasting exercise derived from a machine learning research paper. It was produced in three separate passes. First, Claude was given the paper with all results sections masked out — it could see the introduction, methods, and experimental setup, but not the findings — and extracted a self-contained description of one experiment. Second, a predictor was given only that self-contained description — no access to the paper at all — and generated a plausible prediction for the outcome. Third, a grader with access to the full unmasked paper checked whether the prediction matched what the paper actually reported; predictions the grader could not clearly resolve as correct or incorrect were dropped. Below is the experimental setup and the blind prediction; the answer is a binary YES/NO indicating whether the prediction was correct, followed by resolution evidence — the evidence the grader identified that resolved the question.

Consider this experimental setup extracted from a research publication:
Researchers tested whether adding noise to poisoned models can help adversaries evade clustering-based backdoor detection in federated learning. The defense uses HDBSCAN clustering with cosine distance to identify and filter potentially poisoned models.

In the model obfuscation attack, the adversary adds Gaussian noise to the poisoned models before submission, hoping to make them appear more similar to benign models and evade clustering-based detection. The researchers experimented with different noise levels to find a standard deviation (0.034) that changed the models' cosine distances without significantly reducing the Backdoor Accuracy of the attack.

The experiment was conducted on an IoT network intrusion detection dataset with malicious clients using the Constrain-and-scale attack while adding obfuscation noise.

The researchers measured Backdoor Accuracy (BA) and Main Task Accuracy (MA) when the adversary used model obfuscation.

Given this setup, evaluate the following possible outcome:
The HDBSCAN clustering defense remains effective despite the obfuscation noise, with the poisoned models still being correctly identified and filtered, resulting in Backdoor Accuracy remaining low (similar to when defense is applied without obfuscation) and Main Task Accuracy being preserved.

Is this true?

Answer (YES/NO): YES